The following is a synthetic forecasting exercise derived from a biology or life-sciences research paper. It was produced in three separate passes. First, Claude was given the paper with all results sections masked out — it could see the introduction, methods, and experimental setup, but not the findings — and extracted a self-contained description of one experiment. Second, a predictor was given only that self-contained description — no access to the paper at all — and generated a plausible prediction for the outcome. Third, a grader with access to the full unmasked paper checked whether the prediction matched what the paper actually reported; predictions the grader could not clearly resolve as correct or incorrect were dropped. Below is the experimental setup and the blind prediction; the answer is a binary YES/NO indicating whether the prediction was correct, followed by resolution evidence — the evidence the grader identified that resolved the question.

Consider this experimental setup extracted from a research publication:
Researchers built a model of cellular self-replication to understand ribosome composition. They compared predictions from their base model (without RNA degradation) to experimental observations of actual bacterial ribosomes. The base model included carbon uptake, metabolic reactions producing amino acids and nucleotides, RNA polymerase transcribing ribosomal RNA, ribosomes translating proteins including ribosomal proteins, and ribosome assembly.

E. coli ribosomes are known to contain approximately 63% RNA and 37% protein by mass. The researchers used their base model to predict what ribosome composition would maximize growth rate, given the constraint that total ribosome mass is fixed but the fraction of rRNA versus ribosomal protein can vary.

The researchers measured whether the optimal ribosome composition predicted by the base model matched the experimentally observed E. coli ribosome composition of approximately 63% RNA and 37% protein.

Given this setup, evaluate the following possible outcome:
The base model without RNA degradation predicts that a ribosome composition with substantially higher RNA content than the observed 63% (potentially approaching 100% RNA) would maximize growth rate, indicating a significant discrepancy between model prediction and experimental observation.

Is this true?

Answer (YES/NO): YES